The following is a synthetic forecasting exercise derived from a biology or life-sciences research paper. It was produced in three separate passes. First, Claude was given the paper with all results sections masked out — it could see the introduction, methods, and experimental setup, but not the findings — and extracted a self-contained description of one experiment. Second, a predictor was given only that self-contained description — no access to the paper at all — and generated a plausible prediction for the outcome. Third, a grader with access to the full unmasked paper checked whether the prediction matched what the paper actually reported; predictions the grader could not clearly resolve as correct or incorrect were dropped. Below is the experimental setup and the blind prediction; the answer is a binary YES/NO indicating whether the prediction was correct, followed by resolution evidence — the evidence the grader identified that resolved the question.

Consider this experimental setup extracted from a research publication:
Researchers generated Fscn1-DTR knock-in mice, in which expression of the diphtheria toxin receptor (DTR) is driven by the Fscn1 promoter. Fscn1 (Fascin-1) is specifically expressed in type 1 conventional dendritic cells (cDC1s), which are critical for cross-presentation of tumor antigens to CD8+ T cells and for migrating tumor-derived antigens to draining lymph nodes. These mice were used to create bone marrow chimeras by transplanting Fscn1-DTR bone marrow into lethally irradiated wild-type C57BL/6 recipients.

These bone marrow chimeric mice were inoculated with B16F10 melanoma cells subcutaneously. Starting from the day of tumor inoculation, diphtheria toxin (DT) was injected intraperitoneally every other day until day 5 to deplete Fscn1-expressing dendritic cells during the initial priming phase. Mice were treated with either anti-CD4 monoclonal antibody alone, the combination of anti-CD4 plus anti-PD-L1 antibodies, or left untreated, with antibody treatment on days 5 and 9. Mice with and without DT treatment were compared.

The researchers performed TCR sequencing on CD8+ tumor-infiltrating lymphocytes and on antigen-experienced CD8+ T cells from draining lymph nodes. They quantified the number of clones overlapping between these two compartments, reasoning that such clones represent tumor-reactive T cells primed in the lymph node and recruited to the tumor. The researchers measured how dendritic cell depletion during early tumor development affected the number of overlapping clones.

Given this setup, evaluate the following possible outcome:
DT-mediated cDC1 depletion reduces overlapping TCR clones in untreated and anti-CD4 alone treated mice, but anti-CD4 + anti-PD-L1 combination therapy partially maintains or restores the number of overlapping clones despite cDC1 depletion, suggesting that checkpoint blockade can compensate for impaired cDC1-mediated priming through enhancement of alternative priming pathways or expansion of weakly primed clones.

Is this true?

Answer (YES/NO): NO